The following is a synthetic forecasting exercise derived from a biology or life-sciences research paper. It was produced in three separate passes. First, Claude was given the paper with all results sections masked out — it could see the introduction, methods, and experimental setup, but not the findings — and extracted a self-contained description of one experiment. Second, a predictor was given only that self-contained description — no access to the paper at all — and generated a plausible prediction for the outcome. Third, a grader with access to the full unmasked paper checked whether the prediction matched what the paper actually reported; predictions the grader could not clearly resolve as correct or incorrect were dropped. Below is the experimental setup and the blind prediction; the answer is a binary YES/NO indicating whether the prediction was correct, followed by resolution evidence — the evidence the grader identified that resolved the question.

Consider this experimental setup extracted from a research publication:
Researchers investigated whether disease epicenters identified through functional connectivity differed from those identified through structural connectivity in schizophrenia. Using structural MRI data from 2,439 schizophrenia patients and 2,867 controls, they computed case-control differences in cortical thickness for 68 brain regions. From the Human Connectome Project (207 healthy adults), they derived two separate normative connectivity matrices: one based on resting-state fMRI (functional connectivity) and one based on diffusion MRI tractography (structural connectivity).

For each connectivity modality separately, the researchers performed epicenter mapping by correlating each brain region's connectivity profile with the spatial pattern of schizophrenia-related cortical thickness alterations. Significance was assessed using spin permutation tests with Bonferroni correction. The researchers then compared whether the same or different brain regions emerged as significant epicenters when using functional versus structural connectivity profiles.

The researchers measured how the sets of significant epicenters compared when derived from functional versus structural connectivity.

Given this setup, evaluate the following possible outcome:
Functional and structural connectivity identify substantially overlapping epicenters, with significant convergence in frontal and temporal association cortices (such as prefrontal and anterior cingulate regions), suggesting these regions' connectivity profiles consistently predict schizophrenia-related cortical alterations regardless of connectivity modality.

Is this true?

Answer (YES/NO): NO